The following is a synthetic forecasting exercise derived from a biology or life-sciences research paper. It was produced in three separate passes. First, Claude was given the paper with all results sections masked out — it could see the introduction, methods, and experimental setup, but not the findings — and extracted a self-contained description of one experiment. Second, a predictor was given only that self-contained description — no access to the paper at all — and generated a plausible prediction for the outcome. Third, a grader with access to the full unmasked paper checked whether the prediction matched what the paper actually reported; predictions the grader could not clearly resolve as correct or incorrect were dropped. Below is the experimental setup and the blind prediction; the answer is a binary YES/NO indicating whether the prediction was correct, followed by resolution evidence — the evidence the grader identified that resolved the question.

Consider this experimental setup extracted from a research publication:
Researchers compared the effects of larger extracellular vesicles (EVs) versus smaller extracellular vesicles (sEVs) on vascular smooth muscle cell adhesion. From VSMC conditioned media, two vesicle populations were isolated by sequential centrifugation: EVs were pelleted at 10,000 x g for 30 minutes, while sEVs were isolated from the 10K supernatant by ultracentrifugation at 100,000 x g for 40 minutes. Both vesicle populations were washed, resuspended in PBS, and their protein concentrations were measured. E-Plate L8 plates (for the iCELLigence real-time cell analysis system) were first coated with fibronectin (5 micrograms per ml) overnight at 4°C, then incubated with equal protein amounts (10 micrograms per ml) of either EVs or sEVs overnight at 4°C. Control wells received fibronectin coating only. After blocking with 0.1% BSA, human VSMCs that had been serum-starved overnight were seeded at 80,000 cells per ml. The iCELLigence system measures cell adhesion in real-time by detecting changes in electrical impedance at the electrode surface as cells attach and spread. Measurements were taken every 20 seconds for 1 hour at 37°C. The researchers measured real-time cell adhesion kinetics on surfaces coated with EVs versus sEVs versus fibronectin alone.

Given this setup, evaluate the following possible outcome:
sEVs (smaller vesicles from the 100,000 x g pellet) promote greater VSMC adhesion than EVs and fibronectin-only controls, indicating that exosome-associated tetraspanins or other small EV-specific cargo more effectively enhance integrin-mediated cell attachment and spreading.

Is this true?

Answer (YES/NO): NO